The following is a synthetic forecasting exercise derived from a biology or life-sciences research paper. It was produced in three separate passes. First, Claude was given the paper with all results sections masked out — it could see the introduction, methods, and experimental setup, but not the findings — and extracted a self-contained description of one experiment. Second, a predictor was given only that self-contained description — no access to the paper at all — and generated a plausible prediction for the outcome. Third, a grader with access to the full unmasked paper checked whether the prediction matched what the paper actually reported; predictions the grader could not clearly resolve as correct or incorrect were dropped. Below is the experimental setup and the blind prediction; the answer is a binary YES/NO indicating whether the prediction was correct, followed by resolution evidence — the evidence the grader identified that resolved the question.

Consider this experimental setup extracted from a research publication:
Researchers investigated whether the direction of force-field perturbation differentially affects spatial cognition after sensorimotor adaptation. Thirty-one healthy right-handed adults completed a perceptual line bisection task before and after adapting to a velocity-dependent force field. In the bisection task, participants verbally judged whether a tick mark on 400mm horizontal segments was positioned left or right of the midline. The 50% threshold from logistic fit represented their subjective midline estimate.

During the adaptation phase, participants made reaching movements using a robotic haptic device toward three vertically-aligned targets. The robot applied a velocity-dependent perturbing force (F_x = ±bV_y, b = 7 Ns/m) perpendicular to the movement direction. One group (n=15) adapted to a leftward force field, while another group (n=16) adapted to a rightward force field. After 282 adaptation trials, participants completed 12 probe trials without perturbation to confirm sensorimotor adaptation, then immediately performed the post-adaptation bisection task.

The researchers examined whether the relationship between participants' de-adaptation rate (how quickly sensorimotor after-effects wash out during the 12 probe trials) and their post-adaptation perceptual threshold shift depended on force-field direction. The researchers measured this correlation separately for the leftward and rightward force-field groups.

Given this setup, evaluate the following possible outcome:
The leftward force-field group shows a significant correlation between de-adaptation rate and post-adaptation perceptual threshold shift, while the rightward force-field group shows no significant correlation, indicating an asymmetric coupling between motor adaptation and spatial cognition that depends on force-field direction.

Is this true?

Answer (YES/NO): NO